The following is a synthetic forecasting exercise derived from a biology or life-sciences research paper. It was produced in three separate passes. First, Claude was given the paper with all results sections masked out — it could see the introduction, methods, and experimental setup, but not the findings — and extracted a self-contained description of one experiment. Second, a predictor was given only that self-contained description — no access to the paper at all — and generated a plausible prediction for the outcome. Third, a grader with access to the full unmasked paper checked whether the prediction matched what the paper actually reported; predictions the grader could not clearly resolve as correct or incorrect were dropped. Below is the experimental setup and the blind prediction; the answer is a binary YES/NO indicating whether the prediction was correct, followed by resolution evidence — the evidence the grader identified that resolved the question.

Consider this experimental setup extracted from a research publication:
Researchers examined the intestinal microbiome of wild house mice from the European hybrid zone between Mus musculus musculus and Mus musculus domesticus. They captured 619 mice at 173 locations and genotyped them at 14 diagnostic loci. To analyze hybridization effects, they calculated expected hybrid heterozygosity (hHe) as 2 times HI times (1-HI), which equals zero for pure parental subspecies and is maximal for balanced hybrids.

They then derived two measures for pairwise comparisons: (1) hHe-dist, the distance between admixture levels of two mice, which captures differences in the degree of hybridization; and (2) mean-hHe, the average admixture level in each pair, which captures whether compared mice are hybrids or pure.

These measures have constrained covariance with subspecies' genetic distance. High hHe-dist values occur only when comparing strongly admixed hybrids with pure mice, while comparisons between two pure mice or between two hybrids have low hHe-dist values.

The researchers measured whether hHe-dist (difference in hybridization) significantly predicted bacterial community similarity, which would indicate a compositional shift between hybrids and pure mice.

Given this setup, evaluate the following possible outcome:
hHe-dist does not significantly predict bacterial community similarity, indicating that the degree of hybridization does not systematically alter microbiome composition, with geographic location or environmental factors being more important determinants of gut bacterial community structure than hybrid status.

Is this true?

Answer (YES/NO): YES